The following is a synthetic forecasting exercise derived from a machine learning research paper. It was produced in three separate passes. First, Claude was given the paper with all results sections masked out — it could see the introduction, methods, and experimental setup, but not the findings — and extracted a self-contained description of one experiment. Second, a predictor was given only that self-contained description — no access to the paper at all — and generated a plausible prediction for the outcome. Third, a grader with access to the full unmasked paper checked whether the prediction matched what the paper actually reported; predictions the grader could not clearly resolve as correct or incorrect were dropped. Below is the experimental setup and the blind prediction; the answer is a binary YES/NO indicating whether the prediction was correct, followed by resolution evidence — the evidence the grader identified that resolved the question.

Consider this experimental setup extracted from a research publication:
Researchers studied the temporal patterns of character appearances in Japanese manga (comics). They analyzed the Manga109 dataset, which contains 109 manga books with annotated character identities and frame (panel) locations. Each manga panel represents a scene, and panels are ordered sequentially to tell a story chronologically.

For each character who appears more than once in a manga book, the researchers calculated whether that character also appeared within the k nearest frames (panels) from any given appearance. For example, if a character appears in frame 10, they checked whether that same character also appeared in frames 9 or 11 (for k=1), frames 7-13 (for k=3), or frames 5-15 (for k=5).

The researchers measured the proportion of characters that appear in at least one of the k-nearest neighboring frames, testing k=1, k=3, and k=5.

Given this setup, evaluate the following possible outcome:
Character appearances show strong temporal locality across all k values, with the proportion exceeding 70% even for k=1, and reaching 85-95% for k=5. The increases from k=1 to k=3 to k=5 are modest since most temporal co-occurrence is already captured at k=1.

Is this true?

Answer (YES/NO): NO